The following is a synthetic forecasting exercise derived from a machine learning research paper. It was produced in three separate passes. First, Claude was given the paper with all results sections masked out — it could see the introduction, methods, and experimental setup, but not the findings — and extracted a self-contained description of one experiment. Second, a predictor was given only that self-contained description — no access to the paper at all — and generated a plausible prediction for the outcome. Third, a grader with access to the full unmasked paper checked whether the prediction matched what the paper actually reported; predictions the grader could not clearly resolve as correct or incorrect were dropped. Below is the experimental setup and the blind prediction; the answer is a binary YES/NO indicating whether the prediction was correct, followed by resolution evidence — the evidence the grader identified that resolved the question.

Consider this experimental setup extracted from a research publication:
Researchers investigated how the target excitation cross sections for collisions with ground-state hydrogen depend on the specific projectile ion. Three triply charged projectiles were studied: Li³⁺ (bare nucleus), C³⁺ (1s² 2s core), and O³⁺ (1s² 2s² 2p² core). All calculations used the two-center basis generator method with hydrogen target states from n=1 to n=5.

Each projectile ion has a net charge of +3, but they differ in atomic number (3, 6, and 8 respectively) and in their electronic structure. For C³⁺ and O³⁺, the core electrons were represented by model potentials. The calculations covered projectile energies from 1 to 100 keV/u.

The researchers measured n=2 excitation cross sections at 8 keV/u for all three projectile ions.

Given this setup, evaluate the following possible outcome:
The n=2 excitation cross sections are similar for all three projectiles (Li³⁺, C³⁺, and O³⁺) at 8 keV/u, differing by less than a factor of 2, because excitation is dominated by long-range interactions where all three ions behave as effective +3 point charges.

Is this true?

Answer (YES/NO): YES